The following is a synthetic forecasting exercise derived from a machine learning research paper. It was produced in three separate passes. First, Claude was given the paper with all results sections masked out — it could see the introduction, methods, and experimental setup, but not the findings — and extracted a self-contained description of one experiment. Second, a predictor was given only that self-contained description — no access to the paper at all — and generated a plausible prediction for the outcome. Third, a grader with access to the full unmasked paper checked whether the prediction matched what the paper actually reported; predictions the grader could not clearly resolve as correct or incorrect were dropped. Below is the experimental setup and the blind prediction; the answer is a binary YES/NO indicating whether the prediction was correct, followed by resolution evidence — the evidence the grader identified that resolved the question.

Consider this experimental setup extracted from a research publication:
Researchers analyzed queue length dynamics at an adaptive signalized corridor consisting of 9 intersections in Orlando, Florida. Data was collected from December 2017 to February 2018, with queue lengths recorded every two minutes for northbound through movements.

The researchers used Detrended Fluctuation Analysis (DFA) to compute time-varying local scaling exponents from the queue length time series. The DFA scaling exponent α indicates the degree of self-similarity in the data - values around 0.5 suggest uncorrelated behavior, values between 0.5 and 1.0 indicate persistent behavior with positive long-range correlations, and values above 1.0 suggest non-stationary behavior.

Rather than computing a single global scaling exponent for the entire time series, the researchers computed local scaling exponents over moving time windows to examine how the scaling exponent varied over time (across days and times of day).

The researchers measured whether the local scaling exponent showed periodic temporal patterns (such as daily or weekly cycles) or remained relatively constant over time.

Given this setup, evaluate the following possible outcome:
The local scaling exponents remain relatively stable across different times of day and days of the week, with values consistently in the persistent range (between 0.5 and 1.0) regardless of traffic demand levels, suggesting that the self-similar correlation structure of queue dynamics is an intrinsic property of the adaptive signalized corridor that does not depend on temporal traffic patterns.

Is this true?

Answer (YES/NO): NO